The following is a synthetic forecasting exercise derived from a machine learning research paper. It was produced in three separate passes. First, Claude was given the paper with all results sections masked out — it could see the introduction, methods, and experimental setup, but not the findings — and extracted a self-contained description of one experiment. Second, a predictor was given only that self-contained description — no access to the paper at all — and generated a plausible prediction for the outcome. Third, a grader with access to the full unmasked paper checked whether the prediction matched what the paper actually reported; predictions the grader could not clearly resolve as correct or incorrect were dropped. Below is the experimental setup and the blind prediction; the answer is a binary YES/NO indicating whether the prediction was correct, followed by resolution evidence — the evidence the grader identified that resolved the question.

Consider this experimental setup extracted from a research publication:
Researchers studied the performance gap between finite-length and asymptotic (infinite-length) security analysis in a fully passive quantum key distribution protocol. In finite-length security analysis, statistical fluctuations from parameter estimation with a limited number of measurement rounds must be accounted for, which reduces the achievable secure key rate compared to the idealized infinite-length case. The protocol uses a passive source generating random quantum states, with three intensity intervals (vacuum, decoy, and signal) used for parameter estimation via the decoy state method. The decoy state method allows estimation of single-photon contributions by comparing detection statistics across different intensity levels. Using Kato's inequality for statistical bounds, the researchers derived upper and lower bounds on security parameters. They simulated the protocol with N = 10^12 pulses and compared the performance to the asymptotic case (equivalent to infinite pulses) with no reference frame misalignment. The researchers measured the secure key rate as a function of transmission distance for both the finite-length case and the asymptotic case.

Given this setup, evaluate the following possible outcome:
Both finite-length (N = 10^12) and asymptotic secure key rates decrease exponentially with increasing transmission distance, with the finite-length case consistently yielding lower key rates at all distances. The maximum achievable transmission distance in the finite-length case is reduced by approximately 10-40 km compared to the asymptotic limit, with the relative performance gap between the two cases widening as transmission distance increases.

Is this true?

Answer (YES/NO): NO